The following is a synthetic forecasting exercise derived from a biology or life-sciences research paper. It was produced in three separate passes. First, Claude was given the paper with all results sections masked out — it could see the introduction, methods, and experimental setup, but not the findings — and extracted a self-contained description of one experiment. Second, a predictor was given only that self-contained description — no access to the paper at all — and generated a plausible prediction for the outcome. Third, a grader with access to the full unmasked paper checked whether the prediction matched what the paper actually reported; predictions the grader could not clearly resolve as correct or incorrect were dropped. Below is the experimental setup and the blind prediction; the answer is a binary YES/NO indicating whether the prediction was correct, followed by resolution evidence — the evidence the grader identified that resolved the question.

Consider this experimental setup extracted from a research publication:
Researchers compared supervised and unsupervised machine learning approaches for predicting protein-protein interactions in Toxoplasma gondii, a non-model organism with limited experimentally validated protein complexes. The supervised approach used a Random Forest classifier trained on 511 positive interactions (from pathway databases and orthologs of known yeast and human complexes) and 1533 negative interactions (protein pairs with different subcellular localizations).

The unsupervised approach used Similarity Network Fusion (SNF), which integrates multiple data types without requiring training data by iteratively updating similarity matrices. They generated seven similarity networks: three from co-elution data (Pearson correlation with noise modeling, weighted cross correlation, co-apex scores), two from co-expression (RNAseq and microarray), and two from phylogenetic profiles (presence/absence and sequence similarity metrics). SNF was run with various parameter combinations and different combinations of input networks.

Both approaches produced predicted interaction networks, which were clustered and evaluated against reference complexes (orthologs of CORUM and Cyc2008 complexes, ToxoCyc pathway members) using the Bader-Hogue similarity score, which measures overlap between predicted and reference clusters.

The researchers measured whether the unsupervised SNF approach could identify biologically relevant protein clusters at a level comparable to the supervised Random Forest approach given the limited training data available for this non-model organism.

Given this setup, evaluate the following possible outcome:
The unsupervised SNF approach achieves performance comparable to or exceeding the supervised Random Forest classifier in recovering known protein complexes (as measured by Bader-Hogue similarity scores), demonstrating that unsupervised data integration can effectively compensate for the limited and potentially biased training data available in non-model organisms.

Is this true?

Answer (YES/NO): NO